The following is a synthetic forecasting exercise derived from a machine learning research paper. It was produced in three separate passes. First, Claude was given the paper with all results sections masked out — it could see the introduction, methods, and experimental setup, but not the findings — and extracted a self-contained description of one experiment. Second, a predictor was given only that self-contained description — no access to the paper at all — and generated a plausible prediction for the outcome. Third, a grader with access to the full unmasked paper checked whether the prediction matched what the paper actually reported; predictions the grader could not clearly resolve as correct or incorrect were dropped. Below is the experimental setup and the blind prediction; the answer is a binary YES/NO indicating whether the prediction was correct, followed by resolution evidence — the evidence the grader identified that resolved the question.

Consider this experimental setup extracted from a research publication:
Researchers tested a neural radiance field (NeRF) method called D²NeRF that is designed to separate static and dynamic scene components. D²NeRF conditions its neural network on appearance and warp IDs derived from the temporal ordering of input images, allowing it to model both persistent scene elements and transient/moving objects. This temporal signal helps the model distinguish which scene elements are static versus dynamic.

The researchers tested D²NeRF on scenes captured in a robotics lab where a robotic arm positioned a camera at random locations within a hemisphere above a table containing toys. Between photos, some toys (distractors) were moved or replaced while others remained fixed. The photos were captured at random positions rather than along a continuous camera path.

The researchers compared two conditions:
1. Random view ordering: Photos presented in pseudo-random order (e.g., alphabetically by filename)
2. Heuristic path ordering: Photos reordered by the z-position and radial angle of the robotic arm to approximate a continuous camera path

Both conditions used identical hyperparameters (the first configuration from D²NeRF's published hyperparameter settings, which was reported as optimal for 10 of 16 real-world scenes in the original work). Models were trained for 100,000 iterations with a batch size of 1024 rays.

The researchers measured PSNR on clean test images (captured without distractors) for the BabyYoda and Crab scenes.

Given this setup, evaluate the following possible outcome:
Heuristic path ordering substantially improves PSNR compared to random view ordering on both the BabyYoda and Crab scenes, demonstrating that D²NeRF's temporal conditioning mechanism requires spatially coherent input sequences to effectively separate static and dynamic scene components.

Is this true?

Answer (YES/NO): NO